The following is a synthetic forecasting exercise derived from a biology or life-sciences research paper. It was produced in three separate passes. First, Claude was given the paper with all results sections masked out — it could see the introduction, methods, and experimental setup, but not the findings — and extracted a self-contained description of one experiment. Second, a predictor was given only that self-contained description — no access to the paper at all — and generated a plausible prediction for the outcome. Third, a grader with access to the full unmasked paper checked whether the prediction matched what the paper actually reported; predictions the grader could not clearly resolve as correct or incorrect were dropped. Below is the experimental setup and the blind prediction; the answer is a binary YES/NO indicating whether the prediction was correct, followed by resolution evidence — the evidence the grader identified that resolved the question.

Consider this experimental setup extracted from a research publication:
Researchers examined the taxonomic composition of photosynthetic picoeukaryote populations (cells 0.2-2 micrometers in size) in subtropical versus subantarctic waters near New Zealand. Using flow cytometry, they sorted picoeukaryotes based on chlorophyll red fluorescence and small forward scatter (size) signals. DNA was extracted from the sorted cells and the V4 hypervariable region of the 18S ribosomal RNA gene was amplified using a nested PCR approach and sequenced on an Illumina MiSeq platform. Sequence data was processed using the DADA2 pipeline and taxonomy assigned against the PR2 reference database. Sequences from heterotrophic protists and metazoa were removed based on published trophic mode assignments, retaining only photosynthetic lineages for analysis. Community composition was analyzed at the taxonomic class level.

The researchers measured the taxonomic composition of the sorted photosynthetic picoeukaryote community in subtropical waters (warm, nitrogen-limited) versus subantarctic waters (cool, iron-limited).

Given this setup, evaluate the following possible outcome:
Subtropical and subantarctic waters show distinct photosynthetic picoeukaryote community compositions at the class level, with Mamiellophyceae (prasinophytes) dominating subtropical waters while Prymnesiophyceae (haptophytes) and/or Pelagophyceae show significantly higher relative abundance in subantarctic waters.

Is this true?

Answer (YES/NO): YES